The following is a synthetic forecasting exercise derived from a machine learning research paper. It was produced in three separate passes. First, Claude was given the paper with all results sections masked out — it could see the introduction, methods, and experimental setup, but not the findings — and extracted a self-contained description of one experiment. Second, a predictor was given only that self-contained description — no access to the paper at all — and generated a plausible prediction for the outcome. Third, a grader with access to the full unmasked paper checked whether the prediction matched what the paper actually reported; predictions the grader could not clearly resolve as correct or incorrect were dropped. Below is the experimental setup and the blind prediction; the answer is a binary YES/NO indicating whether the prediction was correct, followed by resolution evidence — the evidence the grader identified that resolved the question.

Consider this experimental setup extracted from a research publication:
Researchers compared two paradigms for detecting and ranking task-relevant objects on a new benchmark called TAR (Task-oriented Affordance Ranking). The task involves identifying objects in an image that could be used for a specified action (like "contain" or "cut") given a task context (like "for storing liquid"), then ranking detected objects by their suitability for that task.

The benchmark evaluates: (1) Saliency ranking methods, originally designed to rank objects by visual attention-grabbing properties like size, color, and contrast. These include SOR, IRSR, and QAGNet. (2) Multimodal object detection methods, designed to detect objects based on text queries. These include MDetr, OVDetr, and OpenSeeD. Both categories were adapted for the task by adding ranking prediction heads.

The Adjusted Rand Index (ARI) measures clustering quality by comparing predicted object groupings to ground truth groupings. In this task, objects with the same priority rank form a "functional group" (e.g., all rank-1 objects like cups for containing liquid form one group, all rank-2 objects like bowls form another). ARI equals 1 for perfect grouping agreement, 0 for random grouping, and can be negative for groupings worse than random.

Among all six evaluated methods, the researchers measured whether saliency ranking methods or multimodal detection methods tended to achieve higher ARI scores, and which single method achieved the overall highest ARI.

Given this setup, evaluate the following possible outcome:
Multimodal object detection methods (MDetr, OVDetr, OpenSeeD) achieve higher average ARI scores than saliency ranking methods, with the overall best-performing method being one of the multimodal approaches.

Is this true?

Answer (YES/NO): NO